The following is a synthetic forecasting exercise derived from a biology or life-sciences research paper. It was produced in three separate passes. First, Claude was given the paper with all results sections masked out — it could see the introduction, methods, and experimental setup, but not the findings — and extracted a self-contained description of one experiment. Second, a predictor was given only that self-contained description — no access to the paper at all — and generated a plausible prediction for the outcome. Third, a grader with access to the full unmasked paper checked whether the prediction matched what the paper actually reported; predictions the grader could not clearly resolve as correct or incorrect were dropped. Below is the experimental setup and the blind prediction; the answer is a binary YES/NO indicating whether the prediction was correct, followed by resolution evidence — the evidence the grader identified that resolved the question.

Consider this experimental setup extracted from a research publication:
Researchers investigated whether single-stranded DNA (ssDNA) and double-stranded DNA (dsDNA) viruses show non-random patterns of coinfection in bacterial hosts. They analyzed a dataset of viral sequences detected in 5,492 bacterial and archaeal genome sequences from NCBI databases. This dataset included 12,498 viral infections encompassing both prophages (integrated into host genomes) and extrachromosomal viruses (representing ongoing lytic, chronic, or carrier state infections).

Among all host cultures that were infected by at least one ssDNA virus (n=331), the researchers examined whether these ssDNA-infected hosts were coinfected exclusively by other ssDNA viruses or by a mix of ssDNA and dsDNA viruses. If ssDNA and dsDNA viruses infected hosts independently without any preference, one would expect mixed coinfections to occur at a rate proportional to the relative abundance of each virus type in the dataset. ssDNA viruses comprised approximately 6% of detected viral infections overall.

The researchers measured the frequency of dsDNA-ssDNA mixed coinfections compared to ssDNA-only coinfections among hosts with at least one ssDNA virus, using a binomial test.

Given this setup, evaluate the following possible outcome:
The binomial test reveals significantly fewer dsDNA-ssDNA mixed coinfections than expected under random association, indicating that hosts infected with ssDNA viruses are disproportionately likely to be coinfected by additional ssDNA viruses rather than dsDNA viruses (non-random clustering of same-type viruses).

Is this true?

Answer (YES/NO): NO